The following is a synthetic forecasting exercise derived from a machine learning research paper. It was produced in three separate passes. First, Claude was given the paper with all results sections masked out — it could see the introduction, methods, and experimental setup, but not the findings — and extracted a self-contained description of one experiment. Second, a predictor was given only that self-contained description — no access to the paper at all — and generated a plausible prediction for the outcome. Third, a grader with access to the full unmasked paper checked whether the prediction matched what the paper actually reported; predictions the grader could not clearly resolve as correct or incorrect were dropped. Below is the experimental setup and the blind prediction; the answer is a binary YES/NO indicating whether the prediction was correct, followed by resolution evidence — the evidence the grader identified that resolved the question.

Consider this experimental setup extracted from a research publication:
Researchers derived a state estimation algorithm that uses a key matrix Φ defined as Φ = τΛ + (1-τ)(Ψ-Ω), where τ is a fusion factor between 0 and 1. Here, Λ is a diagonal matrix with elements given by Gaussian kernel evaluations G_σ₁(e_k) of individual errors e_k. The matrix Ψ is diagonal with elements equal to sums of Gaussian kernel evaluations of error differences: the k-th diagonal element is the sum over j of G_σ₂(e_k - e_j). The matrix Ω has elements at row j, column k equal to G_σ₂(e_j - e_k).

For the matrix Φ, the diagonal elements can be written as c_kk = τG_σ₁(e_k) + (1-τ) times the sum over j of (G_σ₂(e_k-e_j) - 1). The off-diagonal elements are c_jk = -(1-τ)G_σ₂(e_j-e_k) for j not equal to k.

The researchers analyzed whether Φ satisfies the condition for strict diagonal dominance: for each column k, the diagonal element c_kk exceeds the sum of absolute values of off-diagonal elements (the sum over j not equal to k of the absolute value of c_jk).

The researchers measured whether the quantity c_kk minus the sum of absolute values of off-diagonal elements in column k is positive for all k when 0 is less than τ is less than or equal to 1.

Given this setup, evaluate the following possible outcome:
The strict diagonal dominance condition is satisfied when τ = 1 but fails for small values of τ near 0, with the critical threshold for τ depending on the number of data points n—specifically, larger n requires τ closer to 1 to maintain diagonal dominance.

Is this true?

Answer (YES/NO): NO